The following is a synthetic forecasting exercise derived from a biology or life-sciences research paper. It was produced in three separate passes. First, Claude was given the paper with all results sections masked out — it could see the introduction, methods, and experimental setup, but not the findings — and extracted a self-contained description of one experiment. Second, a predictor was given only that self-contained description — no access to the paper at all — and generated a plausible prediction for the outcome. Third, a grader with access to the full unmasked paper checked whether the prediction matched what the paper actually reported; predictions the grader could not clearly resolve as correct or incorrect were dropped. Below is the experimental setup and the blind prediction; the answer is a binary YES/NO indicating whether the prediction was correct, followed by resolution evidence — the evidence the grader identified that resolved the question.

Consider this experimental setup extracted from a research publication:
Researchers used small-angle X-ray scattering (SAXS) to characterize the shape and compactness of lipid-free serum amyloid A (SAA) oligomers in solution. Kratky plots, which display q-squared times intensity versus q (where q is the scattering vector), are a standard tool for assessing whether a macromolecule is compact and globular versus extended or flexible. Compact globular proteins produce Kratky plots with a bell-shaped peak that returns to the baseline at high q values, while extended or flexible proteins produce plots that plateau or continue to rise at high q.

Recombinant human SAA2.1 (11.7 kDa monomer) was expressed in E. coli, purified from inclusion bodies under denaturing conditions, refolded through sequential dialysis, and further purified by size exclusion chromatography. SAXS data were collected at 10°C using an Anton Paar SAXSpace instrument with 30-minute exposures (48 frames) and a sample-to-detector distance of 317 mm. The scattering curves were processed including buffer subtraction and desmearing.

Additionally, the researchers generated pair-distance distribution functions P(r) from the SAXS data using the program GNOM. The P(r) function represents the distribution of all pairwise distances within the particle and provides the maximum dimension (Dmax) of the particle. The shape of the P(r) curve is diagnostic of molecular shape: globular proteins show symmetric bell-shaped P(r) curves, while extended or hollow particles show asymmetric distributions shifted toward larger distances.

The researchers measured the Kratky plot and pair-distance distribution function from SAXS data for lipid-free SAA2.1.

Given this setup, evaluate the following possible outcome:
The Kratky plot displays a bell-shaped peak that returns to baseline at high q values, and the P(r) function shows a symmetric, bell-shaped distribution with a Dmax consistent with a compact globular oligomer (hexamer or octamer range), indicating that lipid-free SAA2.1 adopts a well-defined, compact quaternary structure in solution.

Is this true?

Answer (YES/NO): NO